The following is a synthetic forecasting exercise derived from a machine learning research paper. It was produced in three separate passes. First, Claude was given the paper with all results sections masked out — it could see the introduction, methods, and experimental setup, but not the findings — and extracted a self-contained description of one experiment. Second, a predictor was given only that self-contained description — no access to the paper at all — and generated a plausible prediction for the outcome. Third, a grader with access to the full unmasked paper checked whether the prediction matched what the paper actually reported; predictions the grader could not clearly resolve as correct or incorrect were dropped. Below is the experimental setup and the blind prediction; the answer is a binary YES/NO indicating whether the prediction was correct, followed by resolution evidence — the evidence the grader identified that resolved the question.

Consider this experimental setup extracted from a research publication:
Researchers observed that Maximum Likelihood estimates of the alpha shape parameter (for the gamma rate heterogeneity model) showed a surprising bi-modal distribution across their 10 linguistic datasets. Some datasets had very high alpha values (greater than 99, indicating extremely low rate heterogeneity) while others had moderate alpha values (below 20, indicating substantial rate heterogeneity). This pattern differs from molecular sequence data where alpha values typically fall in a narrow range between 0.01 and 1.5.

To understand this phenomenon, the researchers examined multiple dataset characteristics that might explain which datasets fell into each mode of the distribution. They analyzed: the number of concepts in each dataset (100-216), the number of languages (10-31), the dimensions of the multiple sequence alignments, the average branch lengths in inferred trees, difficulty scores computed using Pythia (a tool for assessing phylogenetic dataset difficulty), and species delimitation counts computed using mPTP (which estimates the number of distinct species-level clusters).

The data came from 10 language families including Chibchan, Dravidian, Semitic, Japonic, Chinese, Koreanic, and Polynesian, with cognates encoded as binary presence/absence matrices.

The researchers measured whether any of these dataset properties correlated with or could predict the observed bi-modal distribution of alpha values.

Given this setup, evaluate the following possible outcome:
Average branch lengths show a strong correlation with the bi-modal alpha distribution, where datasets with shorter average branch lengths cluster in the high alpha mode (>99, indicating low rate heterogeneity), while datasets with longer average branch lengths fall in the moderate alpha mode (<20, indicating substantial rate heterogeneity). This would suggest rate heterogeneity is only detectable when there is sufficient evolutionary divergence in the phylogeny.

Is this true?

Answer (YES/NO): NO